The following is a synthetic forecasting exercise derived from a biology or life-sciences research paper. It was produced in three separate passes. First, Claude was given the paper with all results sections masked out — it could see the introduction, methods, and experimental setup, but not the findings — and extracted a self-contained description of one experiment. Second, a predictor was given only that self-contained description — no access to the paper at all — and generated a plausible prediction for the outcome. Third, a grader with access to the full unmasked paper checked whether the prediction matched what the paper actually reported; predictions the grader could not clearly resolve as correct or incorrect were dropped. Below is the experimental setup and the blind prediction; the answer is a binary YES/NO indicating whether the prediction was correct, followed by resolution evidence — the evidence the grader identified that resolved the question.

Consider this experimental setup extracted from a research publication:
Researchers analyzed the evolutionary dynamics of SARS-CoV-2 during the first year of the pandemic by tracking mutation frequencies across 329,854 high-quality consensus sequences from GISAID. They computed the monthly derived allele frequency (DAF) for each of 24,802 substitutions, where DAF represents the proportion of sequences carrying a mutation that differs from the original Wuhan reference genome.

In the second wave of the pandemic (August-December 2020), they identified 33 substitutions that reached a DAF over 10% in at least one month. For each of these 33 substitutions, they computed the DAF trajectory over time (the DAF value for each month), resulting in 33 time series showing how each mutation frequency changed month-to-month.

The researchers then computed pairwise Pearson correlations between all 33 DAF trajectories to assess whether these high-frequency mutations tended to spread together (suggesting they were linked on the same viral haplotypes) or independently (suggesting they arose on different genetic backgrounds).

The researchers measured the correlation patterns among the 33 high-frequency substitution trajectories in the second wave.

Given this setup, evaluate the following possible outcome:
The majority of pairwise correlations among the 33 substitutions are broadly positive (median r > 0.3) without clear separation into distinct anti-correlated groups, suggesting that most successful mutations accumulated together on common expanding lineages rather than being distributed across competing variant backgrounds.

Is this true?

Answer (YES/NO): NO